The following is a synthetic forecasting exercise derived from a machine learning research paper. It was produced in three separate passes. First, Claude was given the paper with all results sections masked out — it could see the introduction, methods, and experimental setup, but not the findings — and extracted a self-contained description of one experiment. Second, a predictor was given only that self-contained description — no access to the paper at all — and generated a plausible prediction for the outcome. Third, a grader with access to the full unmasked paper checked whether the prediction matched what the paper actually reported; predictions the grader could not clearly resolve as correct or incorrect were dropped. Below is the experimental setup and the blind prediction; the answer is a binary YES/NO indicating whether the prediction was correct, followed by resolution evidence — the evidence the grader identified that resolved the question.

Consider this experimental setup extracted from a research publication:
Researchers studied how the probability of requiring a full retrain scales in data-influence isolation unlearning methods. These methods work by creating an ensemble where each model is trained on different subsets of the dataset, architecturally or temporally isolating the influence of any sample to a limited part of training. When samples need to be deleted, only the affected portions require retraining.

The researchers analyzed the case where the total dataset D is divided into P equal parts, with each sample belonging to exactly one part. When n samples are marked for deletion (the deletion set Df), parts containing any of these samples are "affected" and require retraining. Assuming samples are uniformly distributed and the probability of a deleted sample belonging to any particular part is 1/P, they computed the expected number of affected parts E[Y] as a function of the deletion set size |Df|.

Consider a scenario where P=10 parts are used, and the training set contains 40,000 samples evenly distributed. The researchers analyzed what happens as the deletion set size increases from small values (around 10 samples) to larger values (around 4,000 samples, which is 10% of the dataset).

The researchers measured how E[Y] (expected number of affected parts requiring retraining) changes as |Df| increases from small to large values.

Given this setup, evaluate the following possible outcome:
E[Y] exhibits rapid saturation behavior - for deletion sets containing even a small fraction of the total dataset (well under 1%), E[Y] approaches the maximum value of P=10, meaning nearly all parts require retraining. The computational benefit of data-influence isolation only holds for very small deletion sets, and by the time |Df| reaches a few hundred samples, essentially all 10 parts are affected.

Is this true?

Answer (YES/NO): YES